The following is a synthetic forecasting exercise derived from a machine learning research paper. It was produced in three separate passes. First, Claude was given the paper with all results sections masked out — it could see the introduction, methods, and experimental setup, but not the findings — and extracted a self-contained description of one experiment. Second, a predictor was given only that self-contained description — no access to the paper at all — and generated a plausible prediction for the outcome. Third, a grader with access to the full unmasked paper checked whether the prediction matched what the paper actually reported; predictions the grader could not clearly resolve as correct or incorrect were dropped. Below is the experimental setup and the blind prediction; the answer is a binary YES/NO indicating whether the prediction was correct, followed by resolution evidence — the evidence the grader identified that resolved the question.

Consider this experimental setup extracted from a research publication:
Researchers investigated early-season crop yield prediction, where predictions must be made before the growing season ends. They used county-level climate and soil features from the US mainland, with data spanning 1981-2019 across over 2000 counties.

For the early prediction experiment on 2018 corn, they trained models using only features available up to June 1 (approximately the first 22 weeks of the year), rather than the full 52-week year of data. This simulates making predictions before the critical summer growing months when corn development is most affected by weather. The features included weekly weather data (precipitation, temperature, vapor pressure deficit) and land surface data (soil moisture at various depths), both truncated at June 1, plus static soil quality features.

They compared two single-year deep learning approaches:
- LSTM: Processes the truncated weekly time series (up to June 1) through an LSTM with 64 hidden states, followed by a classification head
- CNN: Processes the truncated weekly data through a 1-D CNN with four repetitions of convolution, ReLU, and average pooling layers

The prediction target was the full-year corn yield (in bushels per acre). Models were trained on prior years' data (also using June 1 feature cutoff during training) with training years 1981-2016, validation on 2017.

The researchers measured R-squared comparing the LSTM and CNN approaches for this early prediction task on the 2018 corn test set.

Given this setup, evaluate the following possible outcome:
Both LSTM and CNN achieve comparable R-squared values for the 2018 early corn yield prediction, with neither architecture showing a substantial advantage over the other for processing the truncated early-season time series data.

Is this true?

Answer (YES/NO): NO